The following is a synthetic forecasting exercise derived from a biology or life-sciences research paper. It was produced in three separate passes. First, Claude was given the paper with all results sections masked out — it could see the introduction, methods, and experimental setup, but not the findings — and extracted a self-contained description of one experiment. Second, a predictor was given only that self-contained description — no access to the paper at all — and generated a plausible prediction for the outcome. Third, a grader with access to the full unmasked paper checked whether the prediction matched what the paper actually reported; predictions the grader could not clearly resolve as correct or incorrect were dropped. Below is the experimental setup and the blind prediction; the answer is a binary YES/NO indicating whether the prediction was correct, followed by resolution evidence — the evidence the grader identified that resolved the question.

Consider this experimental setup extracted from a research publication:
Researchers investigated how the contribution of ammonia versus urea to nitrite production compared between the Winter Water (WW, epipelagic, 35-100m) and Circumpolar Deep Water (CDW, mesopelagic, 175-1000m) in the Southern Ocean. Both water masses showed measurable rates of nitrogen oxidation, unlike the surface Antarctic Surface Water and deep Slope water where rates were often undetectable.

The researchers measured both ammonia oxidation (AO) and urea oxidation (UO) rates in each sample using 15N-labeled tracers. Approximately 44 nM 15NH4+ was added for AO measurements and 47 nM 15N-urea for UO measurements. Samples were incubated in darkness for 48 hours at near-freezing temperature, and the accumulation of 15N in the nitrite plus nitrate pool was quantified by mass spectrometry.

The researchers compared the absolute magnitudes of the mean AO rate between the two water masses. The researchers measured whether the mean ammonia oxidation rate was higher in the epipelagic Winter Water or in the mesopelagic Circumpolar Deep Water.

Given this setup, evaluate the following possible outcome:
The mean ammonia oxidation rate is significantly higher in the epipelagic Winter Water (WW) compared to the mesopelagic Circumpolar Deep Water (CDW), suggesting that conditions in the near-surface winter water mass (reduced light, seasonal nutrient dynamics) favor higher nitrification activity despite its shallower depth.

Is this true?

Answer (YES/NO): YES